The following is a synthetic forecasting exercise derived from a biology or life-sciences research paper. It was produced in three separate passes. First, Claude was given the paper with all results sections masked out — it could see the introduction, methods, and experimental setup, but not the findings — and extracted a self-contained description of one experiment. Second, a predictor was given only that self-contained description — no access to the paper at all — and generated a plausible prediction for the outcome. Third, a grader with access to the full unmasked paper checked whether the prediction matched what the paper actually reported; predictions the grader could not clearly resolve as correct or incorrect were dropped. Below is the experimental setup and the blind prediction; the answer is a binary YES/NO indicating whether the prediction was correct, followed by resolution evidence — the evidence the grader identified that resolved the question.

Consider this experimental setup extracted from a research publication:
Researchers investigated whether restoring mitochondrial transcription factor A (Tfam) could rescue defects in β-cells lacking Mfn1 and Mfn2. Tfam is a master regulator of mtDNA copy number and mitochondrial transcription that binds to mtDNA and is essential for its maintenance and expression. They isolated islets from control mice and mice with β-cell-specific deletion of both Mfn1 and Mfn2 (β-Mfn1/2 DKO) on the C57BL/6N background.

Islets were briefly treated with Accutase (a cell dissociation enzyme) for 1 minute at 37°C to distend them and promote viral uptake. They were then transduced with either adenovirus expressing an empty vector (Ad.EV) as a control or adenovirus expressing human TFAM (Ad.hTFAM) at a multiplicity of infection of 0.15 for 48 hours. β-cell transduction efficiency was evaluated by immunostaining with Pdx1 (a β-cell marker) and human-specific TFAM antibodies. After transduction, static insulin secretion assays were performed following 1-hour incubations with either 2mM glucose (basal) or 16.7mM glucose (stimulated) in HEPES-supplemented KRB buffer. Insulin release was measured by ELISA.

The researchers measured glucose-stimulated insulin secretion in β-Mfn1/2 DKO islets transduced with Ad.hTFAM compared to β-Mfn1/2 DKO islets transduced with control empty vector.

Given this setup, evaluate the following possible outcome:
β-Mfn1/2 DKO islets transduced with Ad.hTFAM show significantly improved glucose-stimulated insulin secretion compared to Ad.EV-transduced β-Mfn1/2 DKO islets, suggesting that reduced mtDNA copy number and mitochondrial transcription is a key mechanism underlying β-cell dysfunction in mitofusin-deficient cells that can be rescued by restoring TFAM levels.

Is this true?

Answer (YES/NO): YES